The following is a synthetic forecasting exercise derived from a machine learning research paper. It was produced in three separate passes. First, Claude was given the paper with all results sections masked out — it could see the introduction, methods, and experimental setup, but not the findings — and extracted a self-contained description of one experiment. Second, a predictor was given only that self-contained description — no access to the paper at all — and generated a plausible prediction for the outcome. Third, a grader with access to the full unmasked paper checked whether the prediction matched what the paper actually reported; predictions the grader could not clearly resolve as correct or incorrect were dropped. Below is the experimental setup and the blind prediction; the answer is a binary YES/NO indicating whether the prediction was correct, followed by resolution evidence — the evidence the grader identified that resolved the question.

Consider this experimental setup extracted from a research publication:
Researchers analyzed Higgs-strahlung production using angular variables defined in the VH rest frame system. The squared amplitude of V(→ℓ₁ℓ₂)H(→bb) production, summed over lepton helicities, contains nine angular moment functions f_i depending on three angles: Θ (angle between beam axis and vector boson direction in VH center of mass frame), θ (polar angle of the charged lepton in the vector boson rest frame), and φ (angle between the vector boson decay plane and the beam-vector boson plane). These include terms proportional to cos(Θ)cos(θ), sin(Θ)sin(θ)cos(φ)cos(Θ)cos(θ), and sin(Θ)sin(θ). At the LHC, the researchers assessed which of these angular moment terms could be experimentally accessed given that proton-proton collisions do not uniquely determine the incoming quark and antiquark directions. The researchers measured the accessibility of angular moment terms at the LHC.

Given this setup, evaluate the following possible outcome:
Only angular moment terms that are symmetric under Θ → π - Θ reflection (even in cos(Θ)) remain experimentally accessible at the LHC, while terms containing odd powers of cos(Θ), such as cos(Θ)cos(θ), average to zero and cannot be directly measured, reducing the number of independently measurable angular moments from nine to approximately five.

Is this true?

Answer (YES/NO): NO